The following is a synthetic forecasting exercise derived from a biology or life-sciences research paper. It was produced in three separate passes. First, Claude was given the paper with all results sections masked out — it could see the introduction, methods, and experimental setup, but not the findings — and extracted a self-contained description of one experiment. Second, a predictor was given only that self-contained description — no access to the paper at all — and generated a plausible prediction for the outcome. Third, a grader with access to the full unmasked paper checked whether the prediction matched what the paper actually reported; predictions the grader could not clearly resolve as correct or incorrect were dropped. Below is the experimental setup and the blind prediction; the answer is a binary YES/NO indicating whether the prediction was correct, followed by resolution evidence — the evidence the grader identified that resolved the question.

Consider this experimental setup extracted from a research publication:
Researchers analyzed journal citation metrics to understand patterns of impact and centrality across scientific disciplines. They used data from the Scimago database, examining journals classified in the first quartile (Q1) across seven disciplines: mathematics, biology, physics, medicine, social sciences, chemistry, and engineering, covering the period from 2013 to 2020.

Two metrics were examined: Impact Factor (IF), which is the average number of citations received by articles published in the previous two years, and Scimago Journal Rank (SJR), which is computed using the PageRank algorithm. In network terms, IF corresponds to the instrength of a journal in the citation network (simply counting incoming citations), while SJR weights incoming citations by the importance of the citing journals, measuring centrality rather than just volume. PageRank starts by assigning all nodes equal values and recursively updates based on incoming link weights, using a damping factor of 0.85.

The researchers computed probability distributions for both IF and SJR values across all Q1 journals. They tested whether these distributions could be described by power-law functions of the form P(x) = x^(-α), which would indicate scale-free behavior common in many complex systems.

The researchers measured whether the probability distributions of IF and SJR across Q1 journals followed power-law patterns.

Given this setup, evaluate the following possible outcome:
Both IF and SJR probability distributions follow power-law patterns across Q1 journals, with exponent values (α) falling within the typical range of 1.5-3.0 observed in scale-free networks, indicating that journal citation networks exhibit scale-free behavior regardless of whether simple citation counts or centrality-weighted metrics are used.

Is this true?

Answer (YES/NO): NO